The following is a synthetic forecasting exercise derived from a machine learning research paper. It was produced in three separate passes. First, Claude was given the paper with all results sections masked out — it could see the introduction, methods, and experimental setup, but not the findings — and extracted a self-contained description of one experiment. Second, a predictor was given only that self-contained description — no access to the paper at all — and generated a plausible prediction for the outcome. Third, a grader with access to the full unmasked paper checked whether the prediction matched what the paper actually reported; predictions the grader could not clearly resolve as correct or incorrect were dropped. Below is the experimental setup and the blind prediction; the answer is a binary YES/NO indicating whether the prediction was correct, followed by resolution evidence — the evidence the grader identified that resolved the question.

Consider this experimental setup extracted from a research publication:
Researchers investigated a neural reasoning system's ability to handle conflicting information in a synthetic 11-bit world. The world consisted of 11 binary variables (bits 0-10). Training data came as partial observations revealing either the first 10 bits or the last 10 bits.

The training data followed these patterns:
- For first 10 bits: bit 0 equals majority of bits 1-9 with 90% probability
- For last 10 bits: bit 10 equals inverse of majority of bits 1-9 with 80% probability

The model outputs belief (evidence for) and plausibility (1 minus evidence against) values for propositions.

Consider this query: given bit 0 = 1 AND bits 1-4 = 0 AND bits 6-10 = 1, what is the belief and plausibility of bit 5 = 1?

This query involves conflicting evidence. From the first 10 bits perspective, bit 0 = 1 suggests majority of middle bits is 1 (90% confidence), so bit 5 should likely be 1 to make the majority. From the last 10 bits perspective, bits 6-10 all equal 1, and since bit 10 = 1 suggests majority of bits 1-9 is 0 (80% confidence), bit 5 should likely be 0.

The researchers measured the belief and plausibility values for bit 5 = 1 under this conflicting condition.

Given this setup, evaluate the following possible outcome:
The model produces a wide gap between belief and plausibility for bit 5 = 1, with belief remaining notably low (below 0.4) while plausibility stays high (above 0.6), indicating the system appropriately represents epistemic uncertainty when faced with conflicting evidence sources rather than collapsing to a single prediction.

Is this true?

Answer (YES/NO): NO